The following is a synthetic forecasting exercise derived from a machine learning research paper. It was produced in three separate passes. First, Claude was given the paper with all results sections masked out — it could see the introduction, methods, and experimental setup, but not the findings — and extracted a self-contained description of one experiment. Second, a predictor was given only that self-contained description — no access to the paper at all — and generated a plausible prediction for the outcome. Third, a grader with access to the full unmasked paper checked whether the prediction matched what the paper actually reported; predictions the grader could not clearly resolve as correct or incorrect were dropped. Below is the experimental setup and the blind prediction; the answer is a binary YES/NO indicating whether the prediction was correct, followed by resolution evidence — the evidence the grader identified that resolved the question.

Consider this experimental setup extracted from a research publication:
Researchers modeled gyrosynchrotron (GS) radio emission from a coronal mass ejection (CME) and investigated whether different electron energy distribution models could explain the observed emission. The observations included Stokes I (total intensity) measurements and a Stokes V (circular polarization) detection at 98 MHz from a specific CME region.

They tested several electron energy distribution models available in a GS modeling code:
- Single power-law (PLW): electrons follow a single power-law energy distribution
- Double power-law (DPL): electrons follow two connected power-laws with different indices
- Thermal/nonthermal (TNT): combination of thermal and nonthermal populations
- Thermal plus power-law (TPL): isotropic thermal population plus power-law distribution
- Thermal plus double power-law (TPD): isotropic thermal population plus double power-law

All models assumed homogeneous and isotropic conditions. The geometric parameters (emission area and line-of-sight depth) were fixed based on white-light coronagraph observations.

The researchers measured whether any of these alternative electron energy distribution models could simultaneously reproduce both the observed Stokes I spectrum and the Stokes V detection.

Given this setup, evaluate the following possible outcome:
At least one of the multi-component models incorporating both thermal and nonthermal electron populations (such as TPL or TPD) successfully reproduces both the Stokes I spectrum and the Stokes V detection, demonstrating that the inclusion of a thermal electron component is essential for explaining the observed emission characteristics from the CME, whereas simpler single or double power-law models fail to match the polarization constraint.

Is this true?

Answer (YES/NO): NO